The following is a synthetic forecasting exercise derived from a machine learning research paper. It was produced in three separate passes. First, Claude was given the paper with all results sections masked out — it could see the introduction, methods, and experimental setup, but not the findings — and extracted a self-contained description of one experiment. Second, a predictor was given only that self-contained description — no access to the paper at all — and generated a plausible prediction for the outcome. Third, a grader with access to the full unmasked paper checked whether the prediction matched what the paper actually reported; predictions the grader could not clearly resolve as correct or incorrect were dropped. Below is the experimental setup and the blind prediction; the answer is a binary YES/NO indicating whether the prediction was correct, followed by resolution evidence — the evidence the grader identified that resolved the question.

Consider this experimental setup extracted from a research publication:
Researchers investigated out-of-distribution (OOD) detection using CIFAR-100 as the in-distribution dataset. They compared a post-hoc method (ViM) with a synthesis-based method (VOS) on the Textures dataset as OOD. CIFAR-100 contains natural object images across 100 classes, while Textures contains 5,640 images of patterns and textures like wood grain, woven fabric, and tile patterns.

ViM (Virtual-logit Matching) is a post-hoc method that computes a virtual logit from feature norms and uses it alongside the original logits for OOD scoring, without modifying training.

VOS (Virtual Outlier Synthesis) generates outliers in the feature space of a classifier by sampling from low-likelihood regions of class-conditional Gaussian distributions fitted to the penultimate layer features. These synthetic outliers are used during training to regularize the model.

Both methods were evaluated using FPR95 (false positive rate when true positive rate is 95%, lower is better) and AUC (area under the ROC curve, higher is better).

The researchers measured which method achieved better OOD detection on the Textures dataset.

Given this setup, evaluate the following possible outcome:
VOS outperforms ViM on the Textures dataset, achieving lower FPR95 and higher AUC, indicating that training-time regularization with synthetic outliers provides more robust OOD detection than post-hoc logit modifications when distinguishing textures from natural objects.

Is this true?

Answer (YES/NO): NO